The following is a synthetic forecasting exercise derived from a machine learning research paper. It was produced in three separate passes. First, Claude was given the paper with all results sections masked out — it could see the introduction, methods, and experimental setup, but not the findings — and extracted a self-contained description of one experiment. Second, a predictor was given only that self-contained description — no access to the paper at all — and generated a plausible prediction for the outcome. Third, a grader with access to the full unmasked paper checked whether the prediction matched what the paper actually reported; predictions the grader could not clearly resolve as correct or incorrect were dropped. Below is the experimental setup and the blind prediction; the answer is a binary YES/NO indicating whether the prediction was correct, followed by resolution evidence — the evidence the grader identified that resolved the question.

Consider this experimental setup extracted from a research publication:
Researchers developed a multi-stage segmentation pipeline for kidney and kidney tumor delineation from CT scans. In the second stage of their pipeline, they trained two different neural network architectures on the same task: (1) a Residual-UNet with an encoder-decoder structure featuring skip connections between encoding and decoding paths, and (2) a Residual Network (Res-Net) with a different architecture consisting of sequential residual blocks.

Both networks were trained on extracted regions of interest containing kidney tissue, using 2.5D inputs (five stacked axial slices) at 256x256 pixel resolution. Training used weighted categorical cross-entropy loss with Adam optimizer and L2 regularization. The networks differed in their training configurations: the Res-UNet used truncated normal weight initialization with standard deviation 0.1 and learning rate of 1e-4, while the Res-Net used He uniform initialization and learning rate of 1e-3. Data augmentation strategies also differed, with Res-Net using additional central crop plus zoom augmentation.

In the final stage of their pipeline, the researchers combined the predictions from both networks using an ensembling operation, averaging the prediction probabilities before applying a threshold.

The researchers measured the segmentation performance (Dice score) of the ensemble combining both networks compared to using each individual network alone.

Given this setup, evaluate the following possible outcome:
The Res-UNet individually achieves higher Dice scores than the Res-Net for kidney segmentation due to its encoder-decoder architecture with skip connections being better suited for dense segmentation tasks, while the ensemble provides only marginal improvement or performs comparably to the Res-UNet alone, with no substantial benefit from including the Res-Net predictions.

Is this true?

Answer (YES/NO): NO